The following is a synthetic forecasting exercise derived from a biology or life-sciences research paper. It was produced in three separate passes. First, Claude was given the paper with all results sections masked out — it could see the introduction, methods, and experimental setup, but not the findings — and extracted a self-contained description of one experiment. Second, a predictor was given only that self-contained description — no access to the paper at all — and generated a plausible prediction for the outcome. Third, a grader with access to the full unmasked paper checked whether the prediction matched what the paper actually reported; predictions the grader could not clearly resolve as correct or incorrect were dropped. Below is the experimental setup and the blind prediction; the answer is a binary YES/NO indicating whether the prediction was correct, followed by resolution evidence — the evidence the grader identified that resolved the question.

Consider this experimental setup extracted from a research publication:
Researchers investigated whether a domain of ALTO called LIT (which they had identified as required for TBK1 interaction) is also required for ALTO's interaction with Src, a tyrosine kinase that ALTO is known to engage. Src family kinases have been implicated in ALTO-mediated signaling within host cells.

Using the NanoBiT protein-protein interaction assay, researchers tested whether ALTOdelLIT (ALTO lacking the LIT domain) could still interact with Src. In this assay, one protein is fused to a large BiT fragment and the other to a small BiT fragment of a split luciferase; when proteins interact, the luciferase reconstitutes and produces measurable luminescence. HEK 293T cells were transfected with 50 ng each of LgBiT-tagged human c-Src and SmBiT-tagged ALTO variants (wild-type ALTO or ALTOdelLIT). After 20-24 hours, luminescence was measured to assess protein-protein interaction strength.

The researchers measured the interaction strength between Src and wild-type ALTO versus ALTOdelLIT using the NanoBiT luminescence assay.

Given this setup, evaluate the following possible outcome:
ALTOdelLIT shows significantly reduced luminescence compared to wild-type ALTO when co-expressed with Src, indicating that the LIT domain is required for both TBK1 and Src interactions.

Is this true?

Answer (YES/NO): NO